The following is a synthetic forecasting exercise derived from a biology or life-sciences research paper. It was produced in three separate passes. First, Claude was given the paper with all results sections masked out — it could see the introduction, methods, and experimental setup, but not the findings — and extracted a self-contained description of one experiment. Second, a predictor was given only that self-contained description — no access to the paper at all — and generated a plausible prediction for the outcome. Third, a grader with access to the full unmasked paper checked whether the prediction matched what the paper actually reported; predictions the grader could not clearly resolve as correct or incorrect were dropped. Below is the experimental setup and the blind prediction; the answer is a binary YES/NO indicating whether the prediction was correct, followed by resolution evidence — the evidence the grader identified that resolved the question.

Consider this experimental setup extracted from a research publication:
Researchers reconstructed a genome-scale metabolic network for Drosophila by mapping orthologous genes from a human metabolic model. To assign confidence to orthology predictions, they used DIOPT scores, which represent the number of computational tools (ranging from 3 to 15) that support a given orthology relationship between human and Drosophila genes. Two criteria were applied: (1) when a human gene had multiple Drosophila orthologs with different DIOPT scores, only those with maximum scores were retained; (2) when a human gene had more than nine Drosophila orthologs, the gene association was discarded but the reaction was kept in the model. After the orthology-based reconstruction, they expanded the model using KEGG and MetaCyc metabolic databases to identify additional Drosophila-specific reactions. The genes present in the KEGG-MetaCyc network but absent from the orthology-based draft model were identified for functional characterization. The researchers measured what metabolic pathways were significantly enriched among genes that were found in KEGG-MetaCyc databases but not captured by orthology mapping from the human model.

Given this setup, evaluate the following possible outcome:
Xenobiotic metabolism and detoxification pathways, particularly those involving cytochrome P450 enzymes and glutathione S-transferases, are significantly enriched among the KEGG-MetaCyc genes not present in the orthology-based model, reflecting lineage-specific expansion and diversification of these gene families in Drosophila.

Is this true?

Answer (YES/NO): NO